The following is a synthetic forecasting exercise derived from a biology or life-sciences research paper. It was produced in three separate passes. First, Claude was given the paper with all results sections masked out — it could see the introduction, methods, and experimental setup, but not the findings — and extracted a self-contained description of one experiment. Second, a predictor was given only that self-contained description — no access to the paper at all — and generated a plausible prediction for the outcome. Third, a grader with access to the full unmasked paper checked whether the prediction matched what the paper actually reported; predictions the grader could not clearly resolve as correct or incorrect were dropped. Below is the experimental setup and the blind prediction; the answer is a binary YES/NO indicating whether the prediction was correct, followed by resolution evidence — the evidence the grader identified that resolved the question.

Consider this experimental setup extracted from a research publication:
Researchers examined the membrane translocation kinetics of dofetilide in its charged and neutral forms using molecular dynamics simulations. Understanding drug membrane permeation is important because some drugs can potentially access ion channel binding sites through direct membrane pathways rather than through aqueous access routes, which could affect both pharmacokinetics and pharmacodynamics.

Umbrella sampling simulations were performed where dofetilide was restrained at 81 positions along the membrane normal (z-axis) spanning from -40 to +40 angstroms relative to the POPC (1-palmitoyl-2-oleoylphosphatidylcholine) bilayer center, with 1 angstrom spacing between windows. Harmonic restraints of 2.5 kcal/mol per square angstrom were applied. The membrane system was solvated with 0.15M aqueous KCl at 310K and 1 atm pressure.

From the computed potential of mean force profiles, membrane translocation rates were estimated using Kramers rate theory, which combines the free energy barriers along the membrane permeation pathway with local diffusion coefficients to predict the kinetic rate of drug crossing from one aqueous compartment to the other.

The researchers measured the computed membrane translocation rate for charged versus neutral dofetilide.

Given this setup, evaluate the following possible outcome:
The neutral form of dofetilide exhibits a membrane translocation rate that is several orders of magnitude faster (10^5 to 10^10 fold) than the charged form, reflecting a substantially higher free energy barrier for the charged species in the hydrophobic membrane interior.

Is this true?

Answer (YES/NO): NO